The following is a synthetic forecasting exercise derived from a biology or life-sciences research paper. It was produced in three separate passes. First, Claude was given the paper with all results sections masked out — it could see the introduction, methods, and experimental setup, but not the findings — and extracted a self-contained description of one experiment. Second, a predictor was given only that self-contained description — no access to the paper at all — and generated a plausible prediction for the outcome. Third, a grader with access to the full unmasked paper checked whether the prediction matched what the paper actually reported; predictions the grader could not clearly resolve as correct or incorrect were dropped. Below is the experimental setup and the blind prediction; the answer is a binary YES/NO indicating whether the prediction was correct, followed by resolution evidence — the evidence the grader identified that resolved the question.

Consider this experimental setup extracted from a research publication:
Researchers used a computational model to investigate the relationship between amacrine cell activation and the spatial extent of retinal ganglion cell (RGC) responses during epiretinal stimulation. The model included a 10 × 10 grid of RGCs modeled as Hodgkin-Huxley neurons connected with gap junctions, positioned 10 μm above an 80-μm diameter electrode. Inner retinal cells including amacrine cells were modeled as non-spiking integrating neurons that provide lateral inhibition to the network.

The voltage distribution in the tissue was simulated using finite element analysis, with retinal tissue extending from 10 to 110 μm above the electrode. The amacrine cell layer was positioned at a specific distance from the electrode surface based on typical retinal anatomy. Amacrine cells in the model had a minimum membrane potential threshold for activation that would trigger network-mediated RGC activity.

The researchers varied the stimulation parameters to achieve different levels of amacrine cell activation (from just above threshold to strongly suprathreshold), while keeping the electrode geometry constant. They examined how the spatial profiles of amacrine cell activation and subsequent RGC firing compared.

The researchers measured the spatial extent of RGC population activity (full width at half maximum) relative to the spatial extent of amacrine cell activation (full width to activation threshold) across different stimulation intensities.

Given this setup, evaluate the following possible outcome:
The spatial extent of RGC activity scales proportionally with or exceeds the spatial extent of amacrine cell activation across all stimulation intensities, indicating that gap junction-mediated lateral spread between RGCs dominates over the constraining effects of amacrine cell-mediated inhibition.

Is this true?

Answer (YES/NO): NO